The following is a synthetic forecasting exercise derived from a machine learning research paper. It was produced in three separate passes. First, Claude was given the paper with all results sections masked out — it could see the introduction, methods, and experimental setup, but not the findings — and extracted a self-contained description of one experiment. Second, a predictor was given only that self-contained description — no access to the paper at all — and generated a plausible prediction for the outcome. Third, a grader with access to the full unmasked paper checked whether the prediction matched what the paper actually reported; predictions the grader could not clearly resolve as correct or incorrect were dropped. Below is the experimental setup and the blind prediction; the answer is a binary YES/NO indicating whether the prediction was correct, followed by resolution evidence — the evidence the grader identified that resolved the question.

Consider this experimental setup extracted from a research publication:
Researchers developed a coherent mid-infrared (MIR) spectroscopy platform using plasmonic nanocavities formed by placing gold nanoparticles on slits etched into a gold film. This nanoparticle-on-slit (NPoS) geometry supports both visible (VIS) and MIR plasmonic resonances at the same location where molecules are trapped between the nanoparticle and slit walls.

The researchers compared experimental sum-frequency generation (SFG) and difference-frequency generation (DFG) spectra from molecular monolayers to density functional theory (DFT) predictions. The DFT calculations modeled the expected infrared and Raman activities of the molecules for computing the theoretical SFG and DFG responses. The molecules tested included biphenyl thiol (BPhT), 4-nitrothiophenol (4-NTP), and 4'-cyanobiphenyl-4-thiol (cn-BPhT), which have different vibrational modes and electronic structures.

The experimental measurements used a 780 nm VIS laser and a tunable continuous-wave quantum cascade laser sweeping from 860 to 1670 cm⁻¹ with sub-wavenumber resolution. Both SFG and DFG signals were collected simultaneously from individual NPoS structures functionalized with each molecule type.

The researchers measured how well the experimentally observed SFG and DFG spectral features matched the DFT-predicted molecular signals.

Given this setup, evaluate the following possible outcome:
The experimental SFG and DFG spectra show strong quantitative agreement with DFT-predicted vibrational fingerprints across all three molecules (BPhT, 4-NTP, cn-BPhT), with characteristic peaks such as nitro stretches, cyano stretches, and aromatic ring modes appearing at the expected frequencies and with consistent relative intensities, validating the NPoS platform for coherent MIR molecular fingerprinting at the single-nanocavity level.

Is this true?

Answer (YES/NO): NO